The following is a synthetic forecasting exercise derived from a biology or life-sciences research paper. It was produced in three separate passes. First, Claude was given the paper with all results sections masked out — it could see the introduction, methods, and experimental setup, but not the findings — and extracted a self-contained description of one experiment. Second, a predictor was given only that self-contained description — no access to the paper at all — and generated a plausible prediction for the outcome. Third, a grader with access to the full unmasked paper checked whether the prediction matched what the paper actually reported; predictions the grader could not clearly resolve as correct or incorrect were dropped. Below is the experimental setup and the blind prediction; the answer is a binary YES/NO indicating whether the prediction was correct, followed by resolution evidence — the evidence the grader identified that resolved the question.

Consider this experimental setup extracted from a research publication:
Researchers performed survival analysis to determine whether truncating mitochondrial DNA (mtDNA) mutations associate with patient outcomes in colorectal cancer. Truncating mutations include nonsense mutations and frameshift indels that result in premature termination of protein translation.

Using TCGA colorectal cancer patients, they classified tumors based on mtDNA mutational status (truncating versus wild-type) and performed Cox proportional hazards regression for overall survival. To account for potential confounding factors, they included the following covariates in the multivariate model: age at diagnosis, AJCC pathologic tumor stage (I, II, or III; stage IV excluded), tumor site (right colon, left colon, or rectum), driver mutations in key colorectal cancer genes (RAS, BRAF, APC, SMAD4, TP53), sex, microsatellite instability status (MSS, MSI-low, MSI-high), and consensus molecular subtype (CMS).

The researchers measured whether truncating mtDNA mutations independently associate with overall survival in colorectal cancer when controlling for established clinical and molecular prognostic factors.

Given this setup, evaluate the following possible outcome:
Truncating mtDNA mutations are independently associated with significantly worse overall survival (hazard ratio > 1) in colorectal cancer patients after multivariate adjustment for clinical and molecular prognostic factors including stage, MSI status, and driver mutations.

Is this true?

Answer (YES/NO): NO